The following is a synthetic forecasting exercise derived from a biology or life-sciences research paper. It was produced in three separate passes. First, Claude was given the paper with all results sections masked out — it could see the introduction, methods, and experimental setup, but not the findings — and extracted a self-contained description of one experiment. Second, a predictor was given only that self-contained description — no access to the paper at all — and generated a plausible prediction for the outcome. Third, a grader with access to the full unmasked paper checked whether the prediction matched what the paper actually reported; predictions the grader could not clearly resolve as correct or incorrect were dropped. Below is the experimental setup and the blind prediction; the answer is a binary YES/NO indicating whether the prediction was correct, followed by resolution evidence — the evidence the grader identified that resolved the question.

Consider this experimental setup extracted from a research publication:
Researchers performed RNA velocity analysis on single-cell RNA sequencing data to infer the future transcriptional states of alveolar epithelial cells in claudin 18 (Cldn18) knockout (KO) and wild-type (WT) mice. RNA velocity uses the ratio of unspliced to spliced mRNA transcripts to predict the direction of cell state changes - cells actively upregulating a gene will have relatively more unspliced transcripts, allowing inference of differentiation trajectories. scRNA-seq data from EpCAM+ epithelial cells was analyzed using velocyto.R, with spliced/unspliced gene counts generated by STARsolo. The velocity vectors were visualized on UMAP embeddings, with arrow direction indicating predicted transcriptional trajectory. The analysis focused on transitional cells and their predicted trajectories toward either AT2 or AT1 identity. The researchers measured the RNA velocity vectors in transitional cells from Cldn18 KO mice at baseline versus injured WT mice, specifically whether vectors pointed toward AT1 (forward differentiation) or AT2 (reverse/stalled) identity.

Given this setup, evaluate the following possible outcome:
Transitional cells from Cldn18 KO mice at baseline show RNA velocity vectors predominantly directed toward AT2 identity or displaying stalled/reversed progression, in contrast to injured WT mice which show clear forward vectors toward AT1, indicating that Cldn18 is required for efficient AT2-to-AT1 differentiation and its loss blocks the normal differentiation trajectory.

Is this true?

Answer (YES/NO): NO